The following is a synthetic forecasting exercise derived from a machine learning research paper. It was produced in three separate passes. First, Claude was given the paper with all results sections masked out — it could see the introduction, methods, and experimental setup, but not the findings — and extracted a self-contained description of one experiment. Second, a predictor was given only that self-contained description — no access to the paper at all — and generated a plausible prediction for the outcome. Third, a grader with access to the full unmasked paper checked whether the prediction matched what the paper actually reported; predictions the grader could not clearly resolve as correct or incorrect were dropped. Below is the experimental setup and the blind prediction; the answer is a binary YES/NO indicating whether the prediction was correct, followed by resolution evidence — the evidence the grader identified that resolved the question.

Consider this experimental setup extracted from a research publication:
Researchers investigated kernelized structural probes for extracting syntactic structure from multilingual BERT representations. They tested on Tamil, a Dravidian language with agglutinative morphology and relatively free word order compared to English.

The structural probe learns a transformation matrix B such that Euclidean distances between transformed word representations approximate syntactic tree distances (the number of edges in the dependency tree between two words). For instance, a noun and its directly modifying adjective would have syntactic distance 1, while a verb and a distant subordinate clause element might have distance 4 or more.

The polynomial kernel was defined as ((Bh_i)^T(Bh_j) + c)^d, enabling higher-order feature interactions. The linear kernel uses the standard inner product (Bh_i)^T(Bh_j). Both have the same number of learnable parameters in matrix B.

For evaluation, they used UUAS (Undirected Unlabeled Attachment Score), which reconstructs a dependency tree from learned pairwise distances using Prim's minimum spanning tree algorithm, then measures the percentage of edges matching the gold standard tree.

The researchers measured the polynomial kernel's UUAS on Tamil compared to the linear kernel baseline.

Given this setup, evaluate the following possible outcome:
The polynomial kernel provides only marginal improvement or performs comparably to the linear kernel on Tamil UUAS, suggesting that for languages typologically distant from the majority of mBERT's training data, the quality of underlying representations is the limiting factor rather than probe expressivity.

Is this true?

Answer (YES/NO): NO